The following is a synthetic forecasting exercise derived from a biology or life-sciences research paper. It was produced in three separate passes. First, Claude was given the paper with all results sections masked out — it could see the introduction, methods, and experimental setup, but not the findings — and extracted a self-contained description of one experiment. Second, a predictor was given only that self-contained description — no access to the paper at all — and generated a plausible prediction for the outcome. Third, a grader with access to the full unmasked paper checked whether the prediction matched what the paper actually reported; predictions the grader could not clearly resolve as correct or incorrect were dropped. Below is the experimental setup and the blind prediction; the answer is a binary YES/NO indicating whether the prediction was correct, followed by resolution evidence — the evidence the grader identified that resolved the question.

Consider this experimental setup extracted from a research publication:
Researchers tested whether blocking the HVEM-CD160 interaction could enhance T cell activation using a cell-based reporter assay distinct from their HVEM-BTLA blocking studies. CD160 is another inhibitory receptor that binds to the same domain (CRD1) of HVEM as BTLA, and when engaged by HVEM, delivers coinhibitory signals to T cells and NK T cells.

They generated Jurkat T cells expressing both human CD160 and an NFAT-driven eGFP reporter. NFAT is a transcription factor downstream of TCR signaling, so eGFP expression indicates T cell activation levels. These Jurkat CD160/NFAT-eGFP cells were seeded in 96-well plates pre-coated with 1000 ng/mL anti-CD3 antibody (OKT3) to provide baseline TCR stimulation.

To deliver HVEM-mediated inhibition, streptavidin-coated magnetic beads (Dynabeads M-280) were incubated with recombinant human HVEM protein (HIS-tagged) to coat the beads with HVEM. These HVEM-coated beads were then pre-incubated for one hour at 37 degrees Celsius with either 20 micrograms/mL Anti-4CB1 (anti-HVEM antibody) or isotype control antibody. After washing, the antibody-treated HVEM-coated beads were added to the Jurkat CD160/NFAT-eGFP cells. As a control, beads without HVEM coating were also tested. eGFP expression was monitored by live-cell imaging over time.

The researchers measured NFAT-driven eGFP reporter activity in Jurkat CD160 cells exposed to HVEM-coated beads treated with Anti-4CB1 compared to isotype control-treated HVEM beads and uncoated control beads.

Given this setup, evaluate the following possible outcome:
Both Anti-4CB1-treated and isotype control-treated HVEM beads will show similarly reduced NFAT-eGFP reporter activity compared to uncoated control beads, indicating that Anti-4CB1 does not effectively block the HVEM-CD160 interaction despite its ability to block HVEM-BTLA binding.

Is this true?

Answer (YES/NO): NO